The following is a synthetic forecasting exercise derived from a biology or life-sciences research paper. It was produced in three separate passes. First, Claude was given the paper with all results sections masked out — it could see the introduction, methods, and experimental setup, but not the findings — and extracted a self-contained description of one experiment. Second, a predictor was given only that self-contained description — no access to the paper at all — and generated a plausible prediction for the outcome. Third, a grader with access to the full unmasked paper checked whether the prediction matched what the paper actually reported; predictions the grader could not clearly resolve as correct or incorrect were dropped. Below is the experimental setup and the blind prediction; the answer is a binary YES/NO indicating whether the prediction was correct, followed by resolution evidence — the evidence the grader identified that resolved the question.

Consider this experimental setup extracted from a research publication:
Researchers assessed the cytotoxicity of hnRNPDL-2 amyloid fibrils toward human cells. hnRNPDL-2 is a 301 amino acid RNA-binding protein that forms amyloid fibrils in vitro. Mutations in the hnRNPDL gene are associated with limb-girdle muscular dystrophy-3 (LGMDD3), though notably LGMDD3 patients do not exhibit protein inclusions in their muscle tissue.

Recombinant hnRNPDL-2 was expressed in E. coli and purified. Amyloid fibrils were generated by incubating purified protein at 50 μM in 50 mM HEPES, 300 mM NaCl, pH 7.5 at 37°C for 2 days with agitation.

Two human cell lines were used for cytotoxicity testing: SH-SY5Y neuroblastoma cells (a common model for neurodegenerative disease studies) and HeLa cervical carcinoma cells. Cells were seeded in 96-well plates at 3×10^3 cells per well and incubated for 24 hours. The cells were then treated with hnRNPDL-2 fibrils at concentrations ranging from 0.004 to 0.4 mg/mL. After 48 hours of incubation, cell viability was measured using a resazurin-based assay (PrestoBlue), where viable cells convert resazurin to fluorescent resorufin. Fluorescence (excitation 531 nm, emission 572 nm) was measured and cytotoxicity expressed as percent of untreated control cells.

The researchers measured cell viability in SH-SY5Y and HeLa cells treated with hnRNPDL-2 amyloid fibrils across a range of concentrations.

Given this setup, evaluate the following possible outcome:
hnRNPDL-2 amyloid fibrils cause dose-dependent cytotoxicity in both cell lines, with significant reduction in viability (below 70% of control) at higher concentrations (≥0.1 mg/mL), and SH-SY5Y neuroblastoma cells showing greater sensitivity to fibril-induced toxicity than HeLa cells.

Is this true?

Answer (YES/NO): NO